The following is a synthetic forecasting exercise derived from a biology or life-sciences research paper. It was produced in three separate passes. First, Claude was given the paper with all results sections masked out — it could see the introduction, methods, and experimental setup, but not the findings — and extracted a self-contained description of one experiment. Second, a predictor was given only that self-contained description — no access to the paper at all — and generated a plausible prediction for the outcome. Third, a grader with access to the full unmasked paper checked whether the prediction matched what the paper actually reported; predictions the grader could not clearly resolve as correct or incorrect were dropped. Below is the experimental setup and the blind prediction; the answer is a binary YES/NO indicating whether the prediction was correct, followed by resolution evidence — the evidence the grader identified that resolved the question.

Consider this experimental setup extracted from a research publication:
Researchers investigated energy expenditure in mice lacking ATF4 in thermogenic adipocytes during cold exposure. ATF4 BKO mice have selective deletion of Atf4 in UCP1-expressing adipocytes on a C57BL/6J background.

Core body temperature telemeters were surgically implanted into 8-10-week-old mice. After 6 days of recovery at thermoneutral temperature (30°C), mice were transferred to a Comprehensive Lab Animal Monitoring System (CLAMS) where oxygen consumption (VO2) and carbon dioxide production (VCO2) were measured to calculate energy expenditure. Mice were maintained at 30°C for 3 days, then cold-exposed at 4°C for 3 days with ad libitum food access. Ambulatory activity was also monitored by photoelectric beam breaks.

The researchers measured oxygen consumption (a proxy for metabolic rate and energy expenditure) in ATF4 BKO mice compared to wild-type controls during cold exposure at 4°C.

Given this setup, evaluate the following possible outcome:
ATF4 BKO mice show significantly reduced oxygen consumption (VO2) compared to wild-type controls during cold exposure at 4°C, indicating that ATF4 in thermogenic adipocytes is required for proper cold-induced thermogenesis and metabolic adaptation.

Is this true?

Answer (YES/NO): NO